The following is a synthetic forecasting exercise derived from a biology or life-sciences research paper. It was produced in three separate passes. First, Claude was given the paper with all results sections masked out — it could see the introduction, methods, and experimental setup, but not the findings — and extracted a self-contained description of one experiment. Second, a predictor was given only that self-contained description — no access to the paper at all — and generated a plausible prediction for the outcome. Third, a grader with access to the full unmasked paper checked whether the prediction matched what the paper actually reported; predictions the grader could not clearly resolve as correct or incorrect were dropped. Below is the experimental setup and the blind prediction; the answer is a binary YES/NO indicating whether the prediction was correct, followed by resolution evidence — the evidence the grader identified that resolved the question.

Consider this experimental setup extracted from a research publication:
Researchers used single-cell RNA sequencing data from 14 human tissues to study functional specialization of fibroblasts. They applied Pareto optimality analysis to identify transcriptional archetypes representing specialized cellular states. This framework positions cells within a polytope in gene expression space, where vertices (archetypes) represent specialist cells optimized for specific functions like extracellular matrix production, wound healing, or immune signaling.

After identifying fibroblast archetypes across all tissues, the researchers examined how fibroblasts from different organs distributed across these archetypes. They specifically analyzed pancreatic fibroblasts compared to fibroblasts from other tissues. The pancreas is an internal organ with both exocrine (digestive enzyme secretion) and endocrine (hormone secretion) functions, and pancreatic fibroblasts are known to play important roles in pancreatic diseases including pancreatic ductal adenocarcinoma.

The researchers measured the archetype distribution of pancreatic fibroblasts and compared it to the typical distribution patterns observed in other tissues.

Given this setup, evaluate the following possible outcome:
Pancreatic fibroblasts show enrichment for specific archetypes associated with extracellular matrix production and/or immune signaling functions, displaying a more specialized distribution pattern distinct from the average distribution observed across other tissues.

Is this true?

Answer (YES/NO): YES